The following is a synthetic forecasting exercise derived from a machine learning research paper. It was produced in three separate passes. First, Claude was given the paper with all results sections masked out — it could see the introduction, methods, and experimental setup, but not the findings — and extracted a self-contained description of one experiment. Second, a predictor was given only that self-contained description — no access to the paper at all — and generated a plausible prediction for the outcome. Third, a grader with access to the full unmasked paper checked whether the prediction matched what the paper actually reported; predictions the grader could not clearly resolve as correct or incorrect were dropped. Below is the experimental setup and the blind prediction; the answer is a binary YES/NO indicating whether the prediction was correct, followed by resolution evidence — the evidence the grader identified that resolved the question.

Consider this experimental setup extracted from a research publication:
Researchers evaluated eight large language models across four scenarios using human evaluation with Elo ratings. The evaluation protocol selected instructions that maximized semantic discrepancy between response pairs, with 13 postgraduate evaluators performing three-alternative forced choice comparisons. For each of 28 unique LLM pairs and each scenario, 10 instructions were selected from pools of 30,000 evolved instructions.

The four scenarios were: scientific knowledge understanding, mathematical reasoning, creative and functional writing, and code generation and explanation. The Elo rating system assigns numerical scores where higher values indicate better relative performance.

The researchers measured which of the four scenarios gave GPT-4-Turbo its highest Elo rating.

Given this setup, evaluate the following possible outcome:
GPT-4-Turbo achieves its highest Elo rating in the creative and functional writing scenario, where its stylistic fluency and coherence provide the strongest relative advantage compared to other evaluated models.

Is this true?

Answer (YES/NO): YES